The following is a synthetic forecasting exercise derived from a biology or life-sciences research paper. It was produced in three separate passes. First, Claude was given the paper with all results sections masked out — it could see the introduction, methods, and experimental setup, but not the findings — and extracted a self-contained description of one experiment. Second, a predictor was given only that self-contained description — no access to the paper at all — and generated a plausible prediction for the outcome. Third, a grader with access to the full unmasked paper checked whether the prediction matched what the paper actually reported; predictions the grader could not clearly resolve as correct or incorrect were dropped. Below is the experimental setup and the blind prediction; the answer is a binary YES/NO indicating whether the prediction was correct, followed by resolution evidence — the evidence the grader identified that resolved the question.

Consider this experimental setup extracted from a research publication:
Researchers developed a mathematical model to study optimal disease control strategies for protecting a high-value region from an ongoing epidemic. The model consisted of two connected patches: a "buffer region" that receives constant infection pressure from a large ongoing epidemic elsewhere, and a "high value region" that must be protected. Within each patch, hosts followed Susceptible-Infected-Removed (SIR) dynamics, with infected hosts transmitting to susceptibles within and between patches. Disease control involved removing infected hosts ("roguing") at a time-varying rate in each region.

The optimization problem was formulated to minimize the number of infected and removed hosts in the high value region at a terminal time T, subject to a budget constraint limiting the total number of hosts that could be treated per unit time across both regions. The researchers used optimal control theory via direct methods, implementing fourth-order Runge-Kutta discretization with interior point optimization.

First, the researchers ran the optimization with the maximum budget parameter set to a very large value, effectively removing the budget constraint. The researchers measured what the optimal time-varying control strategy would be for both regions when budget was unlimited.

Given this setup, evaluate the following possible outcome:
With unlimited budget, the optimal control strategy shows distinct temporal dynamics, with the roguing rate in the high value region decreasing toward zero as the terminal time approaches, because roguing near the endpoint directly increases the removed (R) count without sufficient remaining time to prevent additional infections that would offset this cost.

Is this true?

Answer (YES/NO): NO